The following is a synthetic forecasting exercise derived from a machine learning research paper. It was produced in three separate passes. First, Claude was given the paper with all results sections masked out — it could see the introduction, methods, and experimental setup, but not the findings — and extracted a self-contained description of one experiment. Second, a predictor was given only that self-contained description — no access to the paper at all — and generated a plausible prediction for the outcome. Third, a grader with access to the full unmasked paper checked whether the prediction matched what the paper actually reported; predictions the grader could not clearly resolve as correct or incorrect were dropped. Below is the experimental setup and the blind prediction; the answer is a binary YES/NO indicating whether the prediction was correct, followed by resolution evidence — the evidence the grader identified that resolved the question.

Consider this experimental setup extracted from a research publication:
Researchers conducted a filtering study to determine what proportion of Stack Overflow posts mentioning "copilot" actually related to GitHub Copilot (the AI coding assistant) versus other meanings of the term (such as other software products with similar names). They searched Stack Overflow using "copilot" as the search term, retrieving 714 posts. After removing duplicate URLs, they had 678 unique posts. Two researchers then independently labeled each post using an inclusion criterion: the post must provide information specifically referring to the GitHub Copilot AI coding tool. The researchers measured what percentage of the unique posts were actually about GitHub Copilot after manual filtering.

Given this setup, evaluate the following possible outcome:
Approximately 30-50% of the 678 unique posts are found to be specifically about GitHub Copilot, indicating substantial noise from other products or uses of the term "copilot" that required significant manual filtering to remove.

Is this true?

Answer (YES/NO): YES